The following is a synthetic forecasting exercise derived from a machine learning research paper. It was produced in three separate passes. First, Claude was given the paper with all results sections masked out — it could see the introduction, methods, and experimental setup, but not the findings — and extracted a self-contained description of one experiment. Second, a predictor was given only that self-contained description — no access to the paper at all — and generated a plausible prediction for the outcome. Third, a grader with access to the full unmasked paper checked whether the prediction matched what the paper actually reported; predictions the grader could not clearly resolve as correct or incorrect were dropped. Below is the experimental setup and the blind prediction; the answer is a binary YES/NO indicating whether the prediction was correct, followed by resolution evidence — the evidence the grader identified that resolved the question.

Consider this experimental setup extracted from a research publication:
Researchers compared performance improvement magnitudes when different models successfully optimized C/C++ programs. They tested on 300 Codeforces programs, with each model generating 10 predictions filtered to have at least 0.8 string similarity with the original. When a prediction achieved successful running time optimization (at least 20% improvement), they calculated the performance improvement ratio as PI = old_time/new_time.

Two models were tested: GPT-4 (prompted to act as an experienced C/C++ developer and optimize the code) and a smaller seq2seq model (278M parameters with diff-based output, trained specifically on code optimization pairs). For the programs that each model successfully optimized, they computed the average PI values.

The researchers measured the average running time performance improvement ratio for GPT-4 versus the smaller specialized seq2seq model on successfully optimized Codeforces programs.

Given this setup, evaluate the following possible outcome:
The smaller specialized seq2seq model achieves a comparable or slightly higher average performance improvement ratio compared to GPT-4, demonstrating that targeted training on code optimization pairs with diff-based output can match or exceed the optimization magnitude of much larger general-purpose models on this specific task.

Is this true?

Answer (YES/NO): NO